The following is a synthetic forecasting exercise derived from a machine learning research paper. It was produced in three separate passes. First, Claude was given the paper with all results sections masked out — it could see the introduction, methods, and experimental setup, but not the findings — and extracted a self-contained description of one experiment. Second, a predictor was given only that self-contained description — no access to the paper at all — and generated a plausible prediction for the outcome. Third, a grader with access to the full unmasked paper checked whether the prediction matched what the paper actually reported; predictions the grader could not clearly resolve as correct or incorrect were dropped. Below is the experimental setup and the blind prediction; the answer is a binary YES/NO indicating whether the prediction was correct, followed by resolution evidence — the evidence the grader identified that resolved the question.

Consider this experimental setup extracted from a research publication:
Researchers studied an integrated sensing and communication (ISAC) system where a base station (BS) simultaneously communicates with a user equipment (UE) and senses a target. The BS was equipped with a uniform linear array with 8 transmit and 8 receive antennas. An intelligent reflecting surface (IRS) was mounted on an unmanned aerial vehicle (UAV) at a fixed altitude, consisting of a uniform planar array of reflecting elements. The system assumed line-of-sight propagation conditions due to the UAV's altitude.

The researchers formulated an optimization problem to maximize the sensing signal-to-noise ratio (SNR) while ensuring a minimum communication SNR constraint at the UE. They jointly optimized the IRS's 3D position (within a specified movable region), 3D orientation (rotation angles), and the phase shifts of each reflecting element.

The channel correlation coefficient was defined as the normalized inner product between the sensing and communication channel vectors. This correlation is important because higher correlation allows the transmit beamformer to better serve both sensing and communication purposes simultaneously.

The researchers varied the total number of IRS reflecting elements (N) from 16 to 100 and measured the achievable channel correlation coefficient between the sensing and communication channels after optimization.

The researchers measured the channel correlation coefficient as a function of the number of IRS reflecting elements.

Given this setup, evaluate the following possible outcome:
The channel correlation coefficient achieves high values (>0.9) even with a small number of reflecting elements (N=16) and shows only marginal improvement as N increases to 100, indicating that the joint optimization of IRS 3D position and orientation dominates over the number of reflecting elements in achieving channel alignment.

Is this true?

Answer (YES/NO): NO